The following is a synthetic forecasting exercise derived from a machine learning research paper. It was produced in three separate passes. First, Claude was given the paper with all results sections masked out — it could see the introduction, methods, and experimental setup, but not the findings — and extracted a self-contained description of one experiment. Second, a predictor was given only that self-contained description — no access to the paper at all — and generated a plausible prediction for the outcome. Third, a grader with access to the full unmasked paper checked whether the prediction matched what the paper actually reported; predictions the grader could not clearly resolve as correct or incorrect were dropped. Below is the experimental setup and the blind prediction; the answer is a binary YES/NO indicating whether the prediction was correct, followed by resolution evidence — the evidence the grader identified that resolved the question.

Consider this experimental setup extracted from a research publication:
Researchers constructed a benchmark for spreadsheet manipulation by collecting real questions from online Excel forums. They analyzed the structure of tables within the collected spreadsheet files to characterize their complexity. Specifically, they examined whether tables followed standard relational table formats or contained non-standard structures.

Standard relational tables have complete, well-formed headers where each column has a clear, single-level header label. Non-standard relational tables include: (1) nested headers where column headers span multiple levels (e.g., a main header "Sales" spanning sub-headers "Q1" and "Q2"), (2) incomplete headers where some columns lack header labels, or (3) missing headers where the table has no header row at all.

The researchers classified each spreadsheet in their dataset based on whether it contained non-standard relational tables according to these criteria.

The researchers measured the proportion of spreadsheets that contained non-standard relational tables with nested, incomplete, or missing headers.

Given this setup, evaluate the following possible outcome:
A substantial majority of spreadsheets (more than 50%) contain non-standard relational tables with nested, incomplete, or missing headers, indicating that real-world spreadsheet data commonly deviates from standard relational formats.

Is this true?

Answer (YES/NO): NO